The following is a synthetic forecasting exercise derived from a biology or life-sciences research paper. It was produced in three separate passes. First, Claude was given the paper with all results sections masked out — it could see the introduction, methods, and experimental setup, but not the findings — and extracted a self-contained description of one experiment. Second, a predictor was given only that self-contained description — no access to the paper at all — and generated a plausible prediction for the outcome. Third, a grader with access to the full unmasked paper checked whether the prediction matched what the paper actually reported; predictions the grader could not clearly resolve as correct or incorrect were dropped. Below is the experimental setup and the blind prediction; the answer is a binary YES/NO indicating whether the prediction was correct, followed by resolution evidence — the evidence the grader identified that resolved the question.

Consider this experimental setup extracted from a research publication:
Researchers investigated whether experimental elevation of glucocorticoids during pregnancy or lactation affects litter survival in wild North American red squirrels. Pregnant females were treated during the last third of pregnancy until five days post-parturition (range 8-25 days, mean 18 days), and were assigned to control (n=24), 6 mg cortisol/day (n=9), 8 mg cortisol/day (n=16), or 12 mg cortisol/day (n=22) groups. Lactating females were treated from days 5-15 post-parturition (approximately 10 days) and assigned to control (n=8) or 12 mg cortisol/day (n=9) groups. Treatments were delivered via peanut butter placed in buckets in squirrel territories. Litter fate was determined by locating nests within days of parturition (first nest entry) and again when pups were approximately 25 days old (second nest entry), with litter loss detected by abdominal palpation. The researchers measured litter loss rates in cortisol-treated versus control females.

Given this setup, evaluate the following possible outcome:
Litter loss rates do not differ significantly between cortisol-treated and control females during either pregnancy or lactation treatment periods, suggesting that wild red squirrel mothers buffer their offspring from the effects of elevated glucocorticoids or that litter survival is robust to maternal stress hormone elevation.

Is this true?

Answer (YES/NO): YES